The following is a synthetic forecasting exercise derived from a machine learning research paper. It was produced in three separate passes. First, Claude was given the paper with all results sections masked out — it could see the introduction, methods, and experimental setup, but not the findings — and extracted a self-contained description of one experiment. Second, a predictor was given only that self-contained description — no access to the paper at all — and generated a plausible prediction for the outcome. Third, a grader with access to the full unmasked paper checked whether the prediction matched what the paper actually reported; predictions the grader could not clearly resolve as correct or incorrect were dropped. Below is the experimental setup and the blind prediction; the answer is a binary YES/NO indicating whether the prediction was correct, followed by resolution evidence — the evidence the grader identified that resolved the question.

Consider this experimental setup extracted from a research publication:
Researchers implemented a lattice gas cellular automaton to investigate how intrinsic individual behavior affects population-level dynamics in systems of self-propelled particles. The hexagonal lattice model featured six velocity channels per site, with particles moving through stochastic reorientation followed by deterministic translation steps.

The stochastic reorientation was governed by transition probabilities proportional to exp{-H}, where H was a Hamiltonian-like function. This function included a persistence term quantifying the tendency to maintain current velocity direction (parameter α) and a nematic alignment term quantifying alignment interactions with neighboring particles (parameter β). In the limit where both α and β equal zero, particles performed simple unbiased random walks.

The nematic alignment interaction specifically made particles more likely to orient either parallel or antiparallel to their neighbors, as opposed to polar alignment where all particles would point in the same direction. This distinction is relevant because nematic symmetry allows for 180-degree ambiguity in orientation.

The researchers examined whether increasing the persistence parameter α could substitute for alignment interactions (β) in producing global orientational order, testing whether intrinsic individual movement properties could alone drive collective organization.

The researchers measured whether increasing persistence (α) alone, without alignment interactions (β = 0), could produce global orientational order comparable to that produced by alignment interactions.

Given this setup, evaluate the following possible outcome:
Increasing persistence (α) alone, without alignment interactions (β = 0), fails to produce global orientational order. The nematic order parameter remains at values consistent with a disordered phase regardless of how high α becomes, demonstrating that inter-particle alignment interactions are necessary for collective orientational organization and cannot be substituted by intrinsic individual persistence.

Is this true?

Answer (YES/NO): NO